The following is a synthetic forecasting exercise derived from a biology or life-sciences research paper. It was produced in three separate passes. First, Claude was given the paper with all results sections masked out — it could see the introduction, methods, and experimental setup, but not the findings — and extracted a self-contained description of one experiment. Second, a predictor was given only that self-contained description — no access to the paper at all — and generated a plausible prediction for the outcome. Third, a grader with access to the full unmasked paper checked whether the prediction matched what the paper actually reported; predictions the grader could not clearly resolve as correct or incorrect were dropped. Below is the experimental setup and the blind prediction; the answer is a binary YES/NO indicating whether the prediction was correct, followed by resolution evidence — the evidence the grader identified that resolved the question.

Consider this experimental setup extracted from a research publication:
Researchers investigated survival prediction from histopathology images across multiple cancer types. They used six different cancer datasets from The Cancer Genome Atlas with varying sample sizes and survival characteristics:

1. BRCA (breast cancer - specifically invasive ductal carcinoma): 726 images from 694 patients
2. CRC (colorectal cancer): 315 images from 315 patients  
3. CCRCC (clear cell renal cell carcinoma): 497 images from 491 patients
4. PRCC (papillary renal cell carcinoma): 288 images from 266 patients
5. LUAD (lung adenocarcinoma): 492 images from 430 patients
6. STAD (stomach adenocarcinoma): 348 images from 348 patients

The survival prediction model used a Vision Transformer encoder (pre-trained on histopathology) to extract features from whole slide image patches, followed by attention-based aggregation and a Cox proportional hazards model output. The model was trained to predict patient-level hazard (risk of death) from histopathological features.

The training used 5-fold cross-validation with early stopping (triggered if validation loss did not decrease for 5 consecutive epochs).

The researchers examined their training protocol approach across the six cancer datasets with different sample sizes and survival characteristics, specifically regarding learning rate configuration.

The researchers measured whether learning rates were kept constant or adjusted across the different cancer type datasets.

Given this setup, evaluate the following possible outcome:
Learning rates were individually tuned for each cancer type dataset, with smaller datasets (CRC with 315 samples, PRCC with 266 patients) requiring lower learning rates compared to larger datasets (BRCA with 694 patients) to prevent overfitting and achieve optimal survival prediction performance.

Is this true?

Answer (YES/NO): NO